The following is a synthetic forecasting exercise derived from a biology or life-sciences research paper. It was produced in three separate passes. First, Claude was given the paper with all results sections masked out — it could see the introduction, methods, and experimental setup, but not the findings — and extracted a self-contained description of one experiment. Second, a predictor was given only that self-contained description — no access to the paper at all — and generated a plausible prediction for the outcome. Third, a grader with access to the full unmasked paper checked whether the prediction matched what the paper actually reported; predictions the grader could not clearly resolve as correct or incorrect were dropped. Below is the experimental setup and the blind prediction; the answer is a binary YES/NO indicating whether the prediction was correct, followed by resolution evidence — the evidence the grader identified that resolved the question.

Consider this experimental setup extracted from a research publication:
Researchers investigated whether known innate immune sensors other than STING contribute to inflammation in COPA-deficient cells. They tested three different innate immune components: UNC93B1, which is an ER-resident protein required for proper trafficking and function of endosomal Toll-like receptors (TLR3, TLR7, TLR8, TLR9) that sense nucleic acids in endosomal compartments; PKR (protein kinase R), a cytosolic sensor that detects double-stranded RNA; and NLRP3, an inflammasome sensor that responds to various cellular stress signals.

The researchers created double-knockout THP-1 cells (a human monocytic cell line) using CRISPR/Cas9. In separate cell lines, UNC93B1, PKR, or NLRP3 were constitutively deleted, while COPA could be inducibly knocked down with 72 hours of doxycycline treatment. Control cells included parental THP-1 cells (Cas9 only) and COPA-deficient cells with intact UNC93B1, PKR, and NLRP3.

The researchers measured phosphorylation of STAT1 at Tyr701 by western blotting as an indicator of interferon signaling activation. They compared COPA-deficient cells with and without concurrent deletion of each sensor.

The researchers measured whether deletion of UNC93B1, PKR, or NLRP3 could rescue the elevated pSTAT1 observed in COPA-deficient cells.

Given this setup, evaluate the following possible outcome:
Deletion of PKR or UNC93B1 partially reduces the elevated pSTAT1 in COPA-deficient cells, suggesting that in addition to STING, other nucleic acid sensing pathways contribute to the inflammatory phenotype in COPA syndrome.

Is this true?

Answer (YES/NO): NO